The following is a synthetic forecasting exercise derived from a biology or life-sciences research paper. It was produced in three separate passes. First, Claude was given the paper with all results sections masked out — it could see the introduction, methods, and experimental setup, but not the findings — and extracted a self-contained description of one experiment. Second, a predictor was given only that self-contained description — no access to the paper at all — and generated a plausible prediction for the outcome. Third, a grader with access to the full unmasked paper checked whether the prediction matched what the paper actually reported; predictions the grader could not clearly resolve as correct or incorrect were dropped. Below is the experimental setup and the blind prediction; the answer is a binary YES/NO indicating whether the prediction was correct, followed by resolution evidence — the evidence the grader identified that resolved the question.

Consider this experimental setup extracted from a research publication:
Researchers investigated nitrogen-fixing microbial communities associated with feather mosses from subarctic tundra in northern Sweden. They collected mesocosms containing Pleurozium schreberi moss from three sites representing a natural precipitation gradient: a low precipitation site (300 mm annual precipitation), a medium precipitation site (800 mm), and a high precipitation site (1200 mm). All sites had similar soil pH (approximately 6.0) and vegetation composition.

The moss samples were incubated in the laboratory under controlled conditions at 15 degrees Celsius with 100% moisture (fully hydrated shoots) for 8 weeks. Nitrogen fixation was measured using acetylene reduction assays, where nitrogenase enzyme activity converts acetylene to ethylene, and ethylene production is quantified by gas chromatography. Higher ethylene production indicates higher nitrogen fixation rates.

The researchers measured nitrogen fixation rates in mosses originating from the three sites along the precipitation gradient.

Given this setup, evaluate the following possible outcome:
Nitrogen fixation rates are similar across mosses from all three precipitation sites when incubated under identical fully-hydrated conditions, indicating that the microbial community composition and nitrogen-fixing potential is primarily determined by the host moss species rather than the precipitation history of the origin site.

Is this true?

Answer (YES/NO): NO